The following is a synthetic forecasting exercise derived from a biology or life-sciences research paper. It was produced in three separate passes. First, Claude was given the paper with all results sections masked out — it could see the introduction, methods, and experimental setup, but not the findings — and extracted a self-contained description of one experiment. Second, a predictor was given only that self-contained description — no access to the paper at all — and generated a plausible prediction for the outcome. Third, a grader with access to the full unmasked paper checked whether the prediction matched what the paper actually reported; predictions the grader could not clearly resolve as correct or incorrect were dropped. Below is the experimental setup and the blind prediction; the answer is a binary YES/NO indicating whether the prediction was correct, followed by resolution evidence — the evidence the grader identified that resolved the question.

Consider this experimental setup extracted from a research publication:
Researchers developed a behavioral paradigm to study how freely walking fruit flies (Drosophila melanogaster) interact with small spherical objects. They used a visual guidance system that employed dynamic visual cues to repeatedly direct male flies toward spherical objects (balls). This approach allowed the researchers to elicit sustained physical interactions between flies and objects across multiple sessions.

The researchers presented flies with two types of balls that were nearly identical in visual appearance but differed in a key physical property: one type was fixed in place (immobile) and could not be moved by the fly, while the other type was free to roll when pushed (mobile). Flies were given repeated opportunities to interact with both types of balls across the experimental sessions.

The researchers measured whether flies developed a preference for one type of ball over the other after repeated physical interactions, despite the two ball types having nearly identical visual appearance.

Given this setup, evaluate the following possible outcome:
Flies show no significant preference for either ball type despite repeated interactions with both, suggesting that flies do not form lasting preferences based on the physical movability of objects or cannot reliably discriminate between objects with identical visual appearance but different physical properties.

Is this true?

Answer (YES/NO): NO